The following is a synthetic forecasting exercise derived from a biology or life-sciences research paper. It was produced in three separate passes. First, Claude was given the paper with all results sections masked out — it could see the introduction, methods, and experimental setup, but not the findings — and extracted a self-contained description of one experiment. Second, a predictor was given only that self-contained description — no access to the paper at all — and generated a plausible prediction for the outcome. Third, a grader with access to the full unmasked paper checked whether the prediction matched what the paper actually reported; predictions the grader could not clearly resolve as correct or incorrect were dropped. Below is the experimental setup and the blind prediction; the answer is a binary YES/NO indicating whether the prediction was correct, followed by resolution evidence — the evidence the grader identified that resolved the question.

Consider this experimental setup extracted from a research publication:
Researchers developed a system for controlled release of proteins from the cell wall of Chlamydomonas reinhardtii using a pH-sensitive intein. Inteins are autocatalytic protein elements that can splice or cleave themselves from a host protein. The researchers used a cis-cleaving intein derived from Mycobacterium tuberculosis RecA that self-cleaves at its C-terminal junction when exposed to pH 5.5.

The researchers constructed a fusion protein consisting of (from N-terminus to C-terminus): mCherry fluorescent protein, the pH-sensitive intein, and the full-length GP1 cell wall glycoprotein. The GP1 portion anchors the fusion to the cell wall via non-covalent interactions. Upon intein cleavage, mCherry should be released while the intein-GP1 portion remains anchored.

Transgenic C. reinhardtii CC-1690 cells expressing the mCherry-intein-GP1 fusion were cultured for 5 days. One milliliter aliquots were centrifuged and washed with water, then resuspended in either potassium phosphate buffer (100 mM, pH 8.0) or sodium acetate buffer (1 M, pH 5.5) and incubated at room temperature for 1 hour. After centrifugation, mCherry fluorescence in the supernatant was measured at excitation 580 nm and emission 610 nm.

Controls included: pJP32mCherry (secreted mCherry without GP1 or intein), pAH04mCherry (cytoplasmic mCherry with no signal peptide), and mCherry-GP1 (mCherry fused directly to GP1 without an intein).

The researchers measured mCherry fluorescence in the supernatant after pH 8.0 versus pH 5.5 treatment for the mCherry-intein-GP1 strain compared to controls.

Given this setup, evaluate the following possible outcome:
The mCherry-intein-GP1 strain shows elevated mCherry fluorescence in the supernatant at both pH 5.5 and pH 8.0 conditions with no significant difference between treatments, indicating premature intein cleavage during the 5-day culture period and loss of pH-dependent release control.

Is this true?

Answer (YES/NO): NO